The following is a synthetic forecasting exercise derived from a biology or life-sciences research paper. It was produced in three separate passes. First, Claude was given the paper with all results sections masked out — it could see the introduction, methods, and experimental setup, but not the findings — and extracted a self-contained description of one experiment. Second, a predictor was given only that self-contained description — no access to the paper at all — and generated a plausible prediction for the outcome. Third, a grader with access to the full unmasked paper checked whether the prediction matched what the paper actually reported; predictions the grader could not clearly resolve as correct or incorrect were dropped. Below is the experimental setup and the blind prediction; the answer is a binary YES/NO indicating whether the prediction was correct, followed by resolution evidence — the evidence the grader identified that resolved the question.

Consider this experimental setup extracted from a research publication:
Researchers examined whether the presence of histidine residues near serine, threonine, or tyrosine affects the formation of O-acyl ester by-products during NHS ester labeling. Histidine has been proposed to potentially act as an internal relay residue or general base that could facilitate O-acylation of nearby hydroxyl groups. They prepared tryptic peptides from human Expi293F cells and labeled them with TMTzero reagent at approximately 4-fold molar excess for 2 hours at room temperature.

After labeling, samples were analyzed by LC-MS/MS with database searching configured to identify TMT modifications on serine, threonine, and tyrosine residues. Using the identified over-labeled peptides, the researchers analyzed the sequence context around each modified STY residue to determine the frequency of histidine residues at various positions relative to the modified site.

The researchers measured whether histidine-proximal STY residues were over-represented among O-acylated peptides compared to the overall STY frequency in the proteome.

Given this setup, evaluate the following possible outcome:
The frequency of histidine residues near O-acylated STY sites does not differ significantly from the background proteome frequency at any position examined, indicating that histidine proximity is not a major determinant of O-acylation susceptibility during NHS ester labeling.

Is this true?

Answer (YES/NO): NO